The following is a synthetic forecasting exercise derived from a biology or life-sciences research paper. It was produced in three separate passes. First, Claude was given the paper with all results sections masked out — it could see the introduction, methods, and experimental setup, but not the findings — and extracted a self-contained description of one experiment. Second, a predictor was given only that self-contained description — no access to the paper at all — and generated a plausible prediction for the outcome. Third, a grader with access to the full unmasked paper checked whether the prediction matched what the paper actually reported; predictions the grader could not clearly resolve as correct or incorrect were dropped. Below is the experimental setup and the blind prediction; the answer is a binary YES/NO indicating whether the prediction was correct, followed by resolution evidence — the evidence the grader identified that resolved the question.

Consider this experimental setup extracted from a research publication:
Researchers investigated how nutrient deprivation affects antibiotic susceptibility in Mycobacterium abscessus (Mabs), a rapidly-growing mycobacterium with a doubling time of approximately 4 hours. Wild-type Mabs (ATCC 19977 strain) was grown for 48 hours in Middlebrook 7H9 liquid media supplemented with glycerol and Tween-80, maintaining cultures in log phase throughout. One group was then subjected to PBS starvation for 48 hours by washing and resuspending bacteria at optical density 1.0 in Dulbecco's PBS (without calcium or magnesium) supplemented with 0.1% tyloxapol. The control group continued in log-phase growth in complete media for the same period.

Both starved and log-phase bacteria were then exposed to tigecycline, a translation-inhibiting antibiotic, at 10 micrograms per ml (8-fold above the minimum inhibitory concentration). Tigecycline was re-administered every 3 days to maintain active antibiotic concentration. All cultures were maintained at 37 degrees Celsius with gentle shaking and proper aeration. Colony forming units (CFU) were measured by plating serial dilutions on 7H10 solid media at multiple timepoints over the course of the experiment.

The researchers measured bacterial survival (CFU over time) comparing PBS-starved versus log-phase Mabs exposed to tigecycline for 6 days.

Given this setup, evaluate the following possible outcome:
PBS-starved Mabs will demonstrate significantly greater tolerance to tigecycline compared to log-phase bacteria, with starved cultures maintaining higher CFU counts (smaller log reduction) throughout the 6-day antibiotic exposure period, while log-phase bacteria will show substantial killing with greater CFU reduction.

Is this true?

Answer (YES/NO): YES